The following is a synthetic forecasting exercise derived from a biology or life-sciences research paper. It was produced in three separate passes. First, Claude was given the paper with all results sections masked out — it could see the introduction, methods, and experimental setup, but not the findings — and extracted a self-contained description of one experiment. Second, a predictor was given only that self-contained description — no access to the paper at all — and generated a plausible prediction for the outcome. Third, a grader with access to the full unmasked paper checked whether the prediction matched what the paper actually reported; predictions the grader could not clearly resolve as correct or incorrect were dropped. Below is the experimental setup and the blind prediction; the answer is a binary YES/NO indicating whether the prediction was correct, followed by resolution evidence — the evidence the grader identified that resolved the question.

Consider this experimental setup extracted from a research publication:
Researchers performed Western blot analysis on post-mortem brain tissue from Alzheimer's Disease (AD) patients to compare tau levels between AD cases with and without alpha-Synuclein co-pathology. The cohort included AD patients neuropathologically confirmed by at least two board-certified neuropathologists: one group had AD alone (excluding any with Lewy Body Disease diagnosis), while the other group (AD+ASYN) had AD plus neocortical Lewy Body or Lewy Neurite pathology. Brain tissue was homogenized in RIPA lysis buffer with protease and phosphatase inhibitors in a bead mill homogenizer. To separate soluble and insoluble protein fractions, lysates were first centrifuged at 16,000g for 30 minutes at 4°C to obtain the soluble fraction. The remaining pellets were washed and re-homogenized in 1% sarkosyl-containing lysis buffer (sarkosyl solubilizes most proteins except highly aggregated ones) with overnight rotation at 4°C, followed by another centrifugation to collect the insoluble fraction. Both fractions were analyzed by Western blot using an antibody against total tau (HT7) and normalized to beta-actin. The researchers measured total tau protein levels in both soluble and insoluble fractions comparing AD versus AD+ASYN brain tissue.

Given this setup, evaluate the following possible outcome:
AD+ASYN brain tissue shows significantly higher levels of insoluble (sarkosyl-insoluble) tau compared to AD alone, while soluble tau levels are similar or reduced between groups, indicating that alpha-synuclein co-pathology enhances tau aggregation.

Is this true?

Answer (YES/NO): NO